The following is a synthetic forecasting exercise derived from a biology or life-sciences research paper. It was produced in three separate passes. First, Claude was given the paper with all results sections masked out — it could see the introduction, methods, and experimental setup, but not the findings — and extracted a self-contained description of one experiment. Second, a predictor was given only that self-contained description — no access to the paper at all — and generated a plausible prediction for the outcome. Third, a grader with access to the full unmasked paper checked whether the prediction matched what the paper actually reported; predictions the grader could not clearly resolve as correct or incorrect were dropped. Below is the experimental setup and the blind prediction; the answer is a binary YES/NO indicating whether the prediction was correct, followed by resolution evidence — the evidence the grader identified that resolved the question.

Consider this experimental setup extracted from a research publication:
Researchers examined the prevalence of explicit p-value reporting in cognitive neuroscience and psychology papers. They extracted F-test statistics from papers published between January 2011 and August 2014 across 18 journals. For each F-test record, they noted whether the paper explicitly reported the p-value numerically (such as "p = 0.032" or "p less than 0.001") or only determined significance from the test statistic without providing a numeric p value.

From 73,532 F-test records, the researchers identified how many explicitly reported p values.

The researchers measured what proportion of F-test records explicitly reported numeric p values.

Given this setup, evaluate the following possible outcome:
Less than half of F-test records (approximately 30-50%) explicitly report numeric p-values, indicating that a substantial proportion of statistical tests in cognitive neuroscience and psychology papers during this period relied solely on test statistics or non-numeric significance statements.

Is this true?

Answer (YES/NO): NO